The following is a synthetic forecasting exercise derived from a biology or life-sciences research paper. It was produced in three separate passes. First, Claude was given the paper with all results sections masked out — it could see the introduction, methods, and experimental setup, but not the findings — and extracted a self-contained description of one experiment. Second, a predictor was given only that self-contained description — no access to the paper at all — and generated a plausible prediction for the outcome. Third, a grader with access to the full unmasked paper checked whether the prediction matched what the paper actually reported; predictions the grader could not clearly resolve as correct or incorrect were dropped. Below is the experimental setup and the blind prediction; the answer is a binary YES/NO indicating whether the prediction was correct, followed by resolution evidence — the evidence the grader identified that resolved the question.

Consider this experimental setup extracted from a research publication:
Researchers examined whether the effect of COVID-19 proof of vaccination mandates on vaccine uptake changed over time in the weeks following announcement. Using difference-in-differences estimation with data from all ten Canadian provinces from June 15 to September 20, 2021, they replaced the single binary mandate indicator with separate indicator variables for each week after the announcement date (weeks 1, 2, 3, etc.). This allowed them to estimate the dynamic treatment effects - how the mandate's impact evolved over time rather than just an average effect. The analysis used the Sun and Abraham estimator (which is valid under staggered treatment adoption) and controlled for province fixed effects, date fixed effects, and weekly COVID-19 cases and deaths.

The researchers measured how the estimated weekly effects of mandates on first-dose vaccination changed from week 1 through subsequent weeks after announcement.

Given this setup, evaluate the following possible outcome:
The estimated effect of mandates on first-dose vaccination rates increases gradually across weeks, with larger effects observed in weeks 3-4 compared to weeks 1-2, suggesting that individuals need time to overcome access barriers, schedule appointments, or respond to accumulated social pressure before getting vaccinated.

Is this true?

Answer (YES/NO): NO